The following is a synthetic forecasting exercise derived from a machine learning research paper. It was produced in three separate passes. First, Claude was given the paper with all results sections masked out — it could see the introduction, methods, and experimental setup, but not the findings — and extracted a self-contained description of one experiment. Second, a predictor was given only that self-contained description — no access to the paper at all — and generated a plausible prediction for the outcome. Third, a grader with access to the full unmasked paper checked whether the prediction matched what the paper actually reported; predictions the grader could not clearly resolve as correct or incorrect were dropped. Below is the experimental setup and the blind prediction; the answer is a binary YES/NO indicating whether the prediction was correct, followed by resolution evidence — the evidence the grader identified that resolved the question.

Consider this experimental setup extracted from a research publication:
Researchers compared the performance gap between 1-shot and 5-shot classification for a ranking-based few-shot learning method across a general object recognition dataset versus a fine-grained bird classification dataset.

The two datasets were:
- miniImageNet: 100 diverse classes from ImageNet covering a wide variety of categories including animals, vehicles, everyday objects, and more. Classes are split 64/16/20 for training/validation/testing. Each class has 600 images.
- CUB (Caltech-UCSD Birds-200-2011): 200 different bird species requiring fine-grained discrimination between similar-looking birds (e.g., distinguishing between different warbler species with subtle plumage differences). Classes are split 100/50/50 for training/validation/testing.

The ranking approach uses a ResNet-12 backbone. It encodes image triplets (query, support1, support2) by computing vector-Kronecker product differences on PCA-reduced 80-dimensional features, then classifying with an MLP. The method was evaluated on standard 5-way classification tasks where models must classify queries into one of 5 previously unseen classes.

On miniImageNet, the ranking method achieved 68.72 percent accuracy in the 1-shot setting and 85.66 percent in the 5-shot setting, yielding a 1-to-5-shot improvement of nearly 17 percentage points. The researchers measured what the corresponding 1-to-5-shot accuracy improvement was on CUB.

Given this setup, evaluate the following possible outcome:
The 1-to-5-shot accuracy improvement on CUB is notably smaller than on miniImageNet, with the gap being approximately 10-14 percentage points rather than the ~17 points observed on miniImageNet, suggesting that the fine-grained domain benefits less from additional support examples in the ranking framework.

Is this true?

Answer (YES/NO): NO